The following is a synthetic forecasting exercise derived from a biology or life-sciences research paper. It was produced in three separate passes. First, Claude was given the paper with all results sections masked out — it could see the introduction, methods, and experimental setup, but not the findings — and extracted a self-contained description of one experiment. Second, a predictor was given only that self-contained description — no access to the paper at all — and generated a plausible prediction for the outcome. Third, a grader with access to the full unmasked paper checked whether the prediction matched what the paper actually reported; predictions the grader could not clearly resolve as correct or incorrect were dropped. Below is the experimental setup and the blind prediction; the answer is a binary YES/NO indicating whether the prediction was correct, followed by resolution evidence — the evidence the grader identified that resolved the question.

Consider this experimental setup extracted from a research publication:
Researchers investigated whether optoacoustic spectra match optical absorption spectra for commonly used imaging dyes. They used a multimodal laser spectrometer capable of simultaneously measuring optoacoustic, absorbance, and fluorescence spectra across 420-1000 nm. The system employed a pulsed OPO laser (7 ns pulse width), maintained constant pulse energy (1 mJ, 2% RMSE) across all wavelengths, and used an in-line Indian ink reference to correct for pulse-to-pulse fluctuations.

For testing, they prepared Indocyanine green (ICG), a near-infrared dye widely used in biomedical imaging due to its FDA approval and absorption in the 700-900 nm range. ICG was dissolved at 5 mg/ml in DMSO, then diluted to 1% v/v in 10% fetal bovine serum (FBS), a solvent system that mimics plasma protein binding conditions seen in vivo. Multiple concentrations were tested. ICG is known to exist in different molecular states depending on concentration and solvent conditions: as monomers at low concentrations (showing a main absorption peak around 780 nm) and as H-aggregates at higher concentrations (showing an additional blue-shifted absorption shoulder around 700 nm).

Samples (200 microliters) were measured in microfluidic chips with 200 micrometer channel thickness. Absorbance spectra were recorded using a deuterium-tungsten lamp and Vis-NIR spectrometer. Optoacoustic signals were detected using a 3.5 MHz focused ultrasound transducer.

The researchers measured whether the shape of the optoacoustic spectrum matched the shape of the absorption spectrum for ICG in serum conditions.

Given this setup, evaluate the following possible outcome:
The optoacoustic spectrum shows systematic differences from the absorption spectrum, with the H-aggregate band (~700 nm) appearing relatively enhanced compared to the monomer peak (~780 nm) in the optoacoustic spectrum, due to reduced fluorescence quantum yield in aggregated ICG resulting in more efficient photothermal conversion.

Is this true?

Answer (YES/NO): NO